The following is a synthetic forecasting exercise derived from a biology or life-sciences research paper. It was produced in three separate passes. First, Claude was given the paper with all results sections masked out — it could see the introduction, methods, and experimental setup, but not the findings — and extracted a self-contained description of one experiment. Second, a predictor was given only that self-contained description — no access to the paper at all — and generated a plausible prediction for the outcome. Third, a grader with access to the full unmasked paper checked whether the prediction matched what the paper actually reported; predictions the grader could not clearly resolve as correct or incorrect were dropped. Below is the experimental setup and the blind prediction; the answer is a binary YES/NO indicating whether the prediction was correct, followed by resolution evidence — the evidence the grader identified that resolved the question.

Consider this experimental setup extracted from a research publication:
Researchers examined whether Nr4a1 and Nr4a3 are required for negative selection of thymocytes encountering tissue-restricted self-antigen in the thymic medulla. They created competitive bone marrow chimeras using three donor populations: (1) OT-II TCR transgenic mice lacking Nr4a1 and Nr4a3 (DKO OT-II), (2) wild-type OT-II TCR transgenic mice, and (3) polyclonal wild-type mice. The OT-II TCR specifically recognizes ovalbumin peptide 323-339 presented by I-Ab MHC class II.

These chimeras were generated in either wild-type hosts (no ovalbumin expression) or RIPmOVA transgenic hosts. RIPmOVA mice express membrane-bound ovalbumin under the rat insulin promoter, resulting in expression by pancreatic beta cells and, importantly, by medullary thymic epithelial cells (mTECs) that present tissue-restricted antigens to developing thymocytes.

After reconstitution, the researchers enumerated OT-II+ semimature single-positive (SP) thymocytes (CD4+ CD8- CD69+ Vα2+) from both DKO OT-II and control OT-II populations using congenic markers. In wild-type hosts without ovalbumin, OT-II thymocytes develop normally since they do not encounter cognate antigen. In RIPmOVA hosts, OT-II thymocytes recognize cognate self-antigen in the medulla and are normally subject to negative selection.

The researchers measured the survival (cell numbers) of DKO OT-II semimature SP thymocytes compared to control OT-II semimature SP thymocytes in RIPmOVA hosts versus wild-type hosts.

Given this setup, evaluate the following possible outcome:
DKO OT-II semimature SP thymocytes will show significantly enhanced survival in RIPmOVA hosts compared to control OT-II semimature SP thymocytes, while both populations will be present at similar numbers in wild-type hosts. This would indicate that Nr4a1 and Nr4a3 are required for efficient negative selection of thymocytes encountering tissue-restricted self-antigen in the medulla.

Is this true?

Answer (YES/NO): NO